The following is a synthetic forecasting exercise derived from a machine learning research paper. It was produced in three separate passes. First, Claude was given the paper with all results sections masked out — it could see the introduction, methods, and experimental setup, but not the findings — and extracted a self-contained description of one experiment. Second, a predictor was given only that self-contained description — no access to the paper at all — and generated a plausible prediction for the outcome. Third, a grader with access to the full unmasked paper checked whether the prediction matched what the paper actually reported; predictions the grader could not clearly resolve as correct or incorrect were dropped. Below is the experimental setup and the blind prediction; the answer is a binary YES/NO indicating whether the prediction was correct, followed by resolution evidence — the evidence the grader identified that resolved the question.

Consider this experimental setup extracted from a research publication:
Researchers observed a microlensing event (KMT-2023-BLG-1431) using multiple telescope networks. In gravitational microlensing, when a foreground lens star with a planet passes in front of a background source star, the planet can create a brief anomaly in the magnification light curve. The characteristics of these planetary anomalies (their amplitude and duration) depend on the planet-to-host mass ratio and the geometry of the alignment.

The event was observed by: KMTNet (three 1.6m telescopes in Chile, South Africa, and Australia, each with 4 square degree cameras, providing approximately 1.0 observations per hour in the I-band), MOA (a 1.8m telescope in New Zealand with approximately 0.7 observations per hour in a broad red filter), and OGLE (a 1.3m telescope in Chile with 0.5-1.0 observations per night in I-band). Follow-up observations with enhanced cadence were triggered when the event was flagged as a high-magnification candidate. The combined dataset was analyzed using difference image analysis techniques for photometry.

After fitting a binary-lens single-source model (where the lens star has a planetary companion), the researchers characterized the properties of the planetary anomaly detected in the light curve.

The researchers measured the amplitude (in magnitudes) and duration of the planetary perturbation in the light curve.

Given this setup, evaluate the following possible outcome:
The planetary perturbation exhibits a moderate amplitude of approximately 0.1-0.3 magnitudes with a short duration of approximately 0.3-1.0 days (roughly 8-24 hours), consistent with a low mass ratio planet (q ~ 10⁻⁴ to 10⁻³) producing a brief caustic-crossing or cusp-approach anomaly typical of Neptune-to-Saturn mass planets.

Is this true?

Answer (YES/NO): NO